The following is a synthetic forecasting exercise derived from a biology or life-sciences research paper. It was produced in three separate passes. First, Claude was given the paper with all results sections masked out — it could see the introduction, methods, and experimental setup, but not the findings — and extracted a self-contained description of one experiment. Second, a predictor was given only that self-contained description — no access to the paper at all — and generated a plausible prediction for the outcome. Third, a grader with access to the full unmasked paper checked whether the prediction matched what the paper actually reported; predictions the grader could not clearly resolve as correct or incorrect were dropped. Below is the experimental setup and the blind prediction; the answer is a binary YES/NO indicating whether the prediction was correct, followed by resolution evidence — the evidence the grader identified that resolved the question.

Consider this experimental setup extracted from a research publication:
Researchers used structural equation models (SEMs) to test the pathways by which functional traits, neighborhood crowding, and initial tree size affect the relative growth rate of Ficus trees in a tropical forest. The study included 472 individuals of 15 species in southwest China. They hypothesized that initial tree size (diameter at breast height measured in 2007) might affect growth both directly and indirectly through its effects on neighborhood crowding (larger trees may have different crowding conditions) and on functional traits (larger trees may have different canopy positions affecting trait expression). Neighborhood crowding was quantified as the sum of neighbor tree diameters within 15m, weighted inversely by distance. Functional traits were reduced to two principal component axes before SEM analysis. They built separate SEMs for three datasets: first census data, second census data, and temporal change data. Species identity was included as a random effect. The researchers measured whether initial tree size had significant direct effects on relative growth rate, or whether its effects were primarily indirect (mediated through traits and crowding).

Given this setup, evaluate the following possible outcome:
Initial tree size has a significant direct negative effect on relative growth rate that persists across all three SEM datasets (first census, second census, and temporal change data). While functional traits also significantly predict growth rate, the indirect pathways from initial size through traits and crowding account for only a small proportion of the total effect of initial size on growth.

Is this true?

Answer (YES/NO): NO